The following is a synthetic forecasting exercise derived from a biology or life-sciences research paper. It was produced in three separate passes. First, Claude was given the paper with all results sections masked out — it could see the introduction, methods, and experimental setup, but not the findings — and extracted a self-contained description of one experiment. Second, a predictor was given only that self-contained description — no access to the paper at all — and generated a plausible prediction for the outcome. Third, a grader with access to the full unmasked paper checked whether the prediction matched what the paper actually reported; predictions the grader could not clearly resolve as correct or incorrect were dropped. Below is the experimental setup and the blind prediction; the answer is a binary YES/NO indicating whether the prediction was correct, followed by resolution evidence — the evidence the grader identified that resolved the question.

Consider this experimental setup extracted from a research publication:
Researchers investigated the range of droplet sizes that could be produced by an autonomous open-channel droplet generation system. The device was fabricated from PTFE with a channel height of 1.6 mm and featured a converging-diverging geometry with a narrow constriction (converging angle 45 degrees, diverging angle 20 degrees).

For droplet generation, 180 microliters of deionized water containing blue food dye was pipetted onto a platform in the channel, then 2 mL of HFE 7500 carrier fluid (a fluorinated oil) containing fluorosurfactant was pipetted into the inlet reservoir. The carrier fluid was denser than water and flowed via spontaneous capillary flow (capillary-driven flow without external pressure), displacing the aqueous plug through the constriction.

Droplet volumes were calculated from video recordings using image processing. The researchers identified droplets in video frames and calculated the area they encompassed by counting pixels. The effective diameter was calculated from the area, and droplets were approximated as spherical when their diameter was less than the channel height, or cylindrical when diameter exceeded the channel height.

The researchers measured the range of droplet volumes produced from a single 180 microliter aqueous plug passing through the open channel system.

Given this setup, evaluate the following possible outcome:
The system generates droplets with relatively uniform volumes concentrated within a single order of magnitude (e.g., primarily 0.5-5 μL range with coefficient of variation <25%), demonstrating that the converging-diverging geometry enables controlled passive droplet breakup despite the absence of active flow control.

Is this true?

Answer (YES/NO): YES